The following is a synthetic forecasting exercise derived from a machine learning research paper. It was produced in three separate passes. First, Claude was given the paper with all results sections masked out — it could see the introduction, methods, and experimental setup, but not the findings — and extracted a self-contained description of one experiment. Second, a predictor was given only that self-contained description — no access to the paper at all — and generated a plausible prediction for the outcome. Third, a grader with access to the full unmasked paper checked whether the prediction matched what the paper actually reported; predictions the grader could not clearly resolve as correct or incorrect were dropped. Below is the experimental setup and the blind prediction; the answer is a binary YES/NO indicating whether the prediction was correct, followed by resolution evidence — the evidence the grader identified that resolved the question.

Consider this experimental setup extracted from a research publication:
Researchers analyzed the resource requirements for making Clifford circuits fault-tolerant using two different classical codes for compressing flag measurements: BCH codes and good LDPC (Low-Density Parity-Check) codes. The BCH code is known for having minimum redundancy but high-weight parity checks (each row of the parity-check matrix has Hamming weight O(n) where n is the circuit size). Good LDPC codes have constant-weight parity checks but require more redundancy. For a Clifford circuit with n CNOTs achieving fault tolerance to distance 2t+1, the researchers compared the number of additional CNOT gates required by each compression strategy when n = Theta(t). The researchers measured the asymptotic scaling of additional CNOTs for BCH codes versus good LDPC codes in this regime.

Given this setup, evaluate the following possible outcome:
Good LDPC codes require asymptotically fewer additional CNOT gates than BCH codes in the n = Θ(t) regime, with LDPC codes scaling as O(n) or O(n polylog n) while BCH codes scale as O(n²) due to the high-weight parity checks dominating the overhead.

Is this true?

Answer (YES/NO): NO